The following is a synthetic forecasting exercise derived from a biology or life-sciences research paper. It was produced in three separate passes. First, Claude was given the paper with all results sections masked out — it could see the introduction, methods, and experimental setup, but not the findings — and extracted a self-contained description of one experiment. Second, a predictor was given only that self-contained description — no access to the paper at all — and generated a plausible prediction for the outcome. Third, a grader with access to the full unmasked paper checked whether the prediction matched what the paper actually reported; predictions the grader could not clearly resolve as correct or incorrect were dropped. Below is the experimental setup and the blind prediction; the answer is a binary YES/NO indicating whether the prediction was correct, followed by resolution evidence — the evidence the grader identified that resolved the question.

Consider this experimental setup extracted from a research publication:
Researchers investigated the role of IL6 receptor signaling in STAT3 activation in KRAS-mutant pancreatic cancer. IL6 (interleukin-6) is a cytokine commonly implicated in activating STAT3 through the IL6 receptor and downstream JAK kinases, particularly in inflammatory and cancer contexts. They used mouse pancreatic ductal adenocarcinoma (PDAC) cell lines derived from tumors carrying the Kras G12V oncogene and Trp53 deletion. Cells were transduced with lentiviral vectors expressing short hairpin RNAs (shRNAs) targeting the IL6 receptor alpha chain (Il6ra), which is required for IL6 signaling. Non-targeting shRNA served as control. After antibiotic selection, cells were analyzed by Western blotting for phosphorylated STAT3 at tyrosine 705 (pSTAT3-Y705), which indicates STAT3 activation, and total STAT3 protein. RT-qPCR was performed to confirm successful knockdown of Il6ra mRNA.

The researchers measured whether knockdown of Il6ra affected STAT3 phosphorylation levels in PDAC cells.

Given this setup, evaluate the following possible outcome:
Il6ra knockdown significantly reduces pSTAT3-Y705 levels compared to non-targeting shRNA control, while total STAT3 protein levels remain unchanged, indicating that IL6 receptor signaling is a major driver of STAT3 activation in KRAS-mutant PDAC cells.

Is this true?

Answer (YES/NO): NO